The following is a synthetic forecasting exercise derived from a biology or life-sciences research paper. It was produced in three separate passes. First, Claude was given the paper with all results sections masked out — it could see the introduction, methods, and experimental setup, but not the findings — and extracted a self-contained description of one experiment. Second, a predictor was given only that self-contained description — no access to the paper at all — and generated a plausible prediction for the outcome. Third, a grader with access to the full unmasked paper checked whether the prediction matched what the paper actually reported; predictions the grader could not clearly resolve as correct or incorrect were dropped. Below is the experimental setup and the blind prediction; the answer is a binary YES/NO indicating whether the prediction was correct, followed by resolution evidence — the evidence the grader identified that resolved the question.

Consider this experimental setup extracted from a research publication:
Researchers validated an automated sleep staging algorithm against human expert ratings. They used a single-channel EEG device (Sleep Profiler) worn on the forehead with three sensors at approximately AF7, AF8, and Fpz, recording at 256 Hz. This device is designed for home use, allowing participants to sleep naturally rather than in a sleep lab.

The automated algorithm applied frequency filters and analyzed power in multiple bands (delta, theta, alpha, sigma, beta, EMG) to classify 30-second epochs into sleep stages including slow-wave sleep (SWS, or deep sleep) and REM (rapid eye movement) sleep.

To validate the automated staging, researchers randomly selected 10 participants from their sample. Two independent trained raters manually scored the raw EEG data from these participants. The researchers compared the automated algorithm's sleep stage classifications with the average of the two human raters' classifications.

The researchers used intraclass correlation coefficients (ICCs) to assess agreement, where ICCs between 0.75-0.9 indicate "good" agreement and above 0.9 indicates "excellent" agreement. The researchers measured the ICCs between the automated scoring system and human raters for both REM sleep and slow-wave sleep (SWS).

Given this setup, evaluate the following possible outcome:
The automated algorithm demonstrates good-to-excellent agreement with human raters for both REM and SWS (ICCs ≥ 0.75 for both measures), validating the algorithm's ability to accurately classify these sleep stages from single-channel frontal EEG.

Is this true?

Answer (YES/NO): YES